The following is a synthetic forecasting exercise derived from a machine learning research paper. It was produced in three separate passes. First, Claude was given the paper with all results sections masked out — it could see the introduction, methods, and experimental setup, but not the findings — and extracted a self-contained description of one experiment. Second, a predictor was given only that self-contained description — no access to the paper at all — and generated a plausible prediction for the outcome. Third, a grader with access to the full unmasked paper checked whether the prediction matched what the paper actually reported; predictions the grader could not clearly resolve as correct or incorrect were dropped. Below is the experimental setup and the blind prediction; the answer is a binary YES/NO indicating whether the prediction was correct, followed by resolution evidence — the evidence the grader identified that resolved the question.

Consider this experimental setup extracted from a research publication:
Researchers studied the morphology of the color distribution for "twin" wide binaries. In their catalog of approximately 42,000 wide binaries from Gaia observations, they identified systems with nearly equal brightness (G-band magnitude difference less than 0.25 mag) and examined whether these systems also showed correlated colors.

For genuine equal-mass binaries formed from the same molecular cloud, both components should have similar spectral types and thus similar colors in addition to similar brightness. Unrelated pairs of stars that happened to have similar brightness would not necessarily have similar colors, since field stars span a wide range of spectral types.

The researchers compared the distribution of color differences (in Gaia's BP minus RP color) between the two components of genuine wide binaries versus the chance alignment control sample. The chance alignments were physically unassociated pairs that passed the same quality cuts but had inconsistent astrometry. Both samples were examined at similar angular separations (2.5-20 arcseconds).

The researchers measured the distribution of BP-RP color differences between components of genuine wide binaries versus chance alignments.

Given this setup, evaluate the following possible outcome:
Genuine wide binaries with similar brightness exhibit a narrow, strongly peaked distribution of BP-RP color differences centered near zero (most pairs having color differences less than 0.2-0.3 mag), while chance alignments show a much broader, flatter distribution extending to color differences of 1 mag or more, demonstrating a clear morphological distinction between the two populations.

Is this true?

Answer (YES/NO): NO